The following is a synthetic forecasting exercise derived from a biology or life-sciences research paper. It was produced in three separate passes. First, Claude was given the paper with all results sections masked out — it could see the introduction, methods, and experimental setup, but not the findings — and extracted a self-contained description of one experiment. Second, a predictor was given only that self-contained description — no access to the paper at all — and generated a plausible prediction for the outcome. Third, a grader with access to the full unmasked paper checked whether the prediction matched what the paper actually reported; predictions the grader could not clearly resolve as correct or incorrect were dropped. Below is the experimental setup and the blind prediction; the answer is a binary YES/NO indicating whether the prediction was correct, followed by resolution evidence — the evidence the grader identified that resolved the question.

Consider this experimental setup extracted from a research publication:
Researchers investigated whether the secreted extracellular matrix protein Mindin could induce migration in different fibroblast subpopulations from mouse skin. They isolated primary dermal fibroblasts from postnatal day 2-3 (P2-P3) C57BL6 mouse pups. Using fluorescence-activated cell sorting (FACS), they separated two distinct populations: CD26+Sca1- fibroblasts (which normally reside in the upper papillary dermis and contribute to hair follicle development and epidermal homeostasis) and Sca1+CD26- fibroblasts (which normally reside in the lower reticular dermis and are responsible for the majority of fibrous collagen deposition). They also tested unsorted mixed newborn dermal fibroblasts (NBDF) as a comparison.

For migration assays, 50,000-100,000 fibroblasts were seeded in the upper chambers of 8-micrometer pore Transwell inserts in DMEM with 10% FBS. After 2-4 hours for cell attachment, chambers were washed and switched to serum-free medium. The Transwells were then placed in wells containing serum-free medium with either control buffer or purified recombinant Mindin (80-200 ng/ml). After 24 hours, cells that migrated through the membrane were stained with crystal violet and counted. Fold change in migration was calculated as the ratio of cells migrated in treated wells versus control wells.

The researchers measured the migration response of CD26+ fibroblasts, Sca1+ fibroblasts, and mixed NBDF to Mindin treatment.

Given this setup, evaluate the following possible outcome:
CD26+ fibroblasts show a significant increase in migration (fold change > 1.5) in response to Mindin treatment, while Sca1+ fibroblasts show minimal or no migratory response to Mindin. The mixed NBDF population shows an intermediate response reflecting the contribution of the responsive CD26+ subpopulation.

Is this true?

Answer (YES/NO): NO